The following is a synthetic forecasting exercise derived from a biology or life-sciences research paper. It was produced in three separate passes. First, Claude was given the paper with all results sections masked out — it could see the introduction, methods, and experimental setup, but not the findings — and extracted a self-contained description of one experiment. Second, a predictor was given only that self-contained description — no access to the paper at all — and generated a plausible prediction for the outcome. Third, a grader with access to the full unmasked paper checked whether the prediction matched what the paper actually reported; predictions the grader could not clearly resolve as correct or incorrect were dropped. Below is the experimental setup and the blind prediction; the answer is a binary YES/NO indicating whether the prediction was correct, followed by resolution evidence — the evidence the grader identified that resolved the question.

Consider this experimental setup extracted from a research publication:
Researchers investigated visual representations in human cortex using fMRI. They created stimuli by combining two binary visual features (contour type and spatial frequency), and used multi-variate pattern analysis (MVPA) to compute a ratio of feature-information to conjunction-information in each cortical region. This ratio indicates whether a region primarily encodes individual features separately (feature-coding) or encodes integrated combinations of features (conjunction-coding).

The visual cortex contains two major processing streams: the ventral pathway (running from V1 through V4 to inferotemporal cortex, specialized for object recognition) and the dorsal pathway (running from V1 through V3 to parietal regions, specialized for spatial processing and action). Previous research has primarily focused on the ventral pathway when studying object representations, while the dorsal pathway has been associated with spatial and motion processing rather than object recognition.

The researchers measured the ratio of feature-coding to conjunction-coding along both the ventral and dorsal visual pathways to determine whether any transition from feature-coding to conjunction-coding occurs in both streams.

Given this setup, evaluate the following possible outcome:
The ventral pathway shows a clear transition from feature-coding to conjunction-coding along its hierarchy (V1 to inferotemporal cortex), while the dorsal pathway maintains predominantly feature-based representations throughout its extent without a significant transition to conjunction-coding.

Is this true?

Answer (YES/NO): NO